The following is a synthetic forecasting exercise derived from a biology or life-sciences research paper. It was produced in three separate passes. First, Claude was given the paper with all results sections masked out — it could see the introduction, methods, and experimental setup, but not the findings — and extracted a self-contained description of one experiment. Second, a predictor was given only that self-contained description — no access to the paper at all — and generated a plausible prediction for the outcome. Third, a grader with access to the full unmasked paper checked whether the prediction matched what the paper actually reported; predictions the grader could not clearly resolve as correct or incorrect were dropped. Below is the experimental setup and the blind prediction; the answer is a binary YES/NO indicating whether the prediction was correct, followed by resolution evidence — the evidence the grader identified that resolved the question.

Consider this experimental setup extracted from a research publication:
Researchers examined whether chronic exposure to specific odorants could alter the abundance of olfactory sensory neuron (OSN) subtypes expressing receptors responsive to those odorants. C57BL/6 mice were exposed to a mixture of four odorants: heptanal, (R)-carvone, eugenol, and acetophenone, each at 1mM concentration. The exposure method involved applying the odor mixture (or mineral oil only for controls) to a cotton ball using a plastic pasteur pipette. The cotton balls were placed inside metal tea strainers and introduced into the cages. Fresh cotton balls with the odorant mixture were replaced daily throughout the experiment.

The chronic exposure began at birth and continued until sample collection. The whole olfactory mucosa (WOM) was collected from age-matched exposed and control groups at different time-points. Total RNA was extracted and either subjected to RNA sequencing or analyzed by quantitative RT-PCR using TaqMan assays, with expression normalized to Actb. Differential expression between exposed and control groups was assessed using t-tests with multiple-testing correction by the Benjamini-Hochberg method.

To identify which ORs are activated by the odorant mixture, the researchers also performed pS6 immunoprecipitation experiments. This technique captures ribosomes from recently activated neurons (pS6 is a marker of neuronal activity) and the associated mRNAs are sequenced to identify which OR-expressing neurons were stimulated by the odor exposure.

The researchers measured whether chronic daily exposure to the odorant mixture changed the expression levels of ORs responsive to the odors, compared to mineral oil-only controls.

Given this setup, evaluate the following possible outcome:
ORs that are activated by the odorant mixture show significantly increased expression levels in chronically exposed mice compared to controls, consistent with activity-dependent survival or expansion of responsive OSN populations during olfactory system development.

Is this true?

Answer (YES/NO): NO